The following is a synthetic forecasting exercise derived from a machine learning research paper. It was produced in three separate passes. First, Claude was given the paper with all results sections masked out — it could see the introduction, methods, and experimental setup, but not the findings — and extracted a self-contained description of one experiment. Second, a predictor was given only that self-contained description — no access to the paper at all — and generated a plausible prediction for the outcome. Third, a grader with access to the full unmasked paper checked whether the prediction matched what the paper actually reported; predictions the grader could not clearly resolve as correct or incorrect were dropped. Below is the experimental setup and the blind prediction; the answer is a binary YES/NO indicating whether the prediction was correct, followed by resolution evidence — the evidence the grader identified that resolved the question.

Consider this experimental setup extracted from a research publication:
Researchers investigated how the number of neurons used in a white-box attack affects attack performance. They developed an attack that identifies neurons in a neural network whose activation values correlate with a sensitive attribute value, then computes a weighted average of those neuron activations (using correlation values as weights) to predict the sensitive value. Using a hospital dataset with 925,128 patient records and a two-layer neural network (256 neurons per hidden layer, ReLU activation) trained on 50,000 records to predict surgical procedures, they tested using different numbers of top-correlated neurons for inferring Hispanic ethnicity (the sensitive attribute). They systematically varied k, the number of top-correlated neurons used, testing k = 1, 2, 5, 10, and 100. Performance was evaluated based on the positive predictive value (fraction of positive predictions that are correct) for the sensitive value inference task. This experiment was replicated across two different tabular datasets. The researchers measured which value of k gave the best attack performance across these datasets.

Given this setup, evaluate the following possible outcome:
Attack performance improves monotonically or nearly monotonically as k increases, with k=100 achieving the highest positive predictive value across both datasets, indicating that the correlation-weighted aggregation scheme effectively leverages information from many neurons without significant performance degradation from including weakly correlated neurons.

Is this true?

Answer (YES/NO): NO